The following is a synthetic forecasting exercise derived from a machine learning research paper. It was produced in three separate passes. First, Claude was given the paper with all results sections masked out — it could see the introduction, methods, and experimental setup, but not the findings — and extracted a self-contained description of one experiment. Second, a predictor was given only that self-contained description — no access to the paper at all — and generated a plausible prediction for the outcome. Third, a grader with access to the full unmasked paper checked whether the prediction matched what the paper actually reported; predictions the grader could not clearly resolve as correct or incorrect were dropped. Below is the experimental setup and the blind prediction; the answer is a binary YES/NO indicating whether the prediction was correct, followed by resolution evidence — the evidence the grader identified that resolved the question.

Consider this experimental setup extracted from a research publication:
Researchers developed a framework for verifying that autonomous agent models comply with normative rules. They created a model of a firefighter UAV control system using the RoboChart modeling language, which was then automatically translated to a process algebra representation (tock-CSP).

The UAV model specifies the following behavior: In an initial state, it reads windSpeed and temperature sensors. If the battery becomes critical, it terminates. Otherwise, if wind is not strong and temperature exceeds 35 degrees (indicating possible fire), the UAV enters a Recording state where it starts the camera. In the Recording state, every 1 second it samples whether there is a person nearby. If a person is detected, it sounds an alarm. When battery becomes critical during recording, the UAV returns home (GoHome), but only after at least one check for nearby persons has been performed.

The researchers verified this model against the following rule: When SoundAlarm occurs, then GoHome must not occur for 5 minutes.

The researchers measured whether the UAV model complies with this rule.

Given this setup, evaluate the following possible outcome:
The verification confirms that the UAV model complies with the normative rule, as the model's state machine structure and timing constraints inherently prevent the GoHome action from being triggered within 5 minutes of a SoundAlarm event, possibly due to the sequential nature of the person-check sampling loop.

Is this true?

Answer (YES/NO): NO